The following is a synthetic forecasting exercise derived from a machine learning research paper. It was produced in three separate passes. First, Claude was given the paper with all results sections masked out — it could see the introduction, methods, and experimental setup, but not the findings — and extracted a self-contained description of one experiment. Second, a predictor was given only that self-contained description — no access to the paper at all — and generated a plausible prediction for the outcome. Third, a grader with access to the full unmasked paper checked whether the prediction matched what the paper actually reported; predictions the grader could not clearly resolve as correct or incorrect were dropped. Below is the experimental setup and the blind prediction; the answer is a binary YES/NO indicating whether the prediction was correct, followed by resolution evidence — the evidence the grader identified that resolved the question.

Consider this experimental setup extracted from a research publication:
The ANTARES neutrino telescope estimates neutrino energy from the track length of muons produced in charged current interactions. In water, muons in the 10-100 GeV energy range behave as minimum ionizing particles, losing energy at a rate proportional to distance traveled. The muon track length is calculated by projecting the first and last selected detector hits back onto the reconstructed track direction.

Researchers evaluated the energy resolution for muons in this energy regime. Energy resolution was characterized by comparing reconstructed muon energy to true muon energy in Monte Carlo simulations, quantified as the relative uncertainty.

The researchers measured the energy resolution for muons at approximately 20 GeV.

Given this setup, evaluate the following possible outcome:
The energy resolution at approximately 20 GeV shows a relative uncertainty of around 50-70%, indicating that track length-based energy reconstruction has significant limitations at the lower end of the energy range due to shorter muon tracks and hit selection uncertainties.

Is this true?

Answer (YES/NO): YES